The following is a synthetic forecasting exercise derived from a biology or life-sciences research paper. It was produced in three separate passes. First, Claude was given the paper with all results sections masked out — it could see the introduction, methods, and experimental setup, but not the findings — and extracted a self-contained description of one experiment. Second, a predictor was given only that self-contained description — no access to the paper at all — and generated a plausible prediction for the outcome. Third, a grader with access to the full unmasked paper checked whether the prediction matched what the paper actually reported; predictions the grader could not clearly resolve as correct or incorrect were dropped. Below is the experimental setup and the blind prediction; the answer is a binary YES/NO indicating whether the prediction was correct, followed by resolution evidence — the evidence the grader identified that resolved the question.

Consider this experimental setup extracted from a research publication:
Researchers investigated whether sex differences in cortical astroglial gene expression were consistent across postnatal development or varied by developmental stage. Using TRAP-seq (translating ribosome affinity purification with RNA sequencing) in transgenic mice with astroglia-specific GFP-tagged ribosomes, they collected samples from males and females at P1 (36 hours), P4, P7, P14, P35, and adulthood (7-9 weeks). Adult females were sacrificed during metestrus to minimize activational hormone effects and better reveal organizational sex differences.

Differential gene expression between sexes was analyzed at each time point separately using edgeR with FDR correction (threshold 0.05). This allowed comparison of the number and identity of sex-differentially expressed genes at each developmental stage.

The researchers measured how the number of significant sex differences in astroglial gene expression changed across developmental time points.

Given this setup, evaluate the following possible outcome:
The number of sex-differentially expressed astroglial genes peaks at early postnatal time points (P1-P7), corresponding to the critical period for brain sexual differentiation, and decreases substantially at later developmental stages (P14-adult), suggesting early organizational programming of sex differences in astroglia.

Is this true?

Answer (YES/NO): NO